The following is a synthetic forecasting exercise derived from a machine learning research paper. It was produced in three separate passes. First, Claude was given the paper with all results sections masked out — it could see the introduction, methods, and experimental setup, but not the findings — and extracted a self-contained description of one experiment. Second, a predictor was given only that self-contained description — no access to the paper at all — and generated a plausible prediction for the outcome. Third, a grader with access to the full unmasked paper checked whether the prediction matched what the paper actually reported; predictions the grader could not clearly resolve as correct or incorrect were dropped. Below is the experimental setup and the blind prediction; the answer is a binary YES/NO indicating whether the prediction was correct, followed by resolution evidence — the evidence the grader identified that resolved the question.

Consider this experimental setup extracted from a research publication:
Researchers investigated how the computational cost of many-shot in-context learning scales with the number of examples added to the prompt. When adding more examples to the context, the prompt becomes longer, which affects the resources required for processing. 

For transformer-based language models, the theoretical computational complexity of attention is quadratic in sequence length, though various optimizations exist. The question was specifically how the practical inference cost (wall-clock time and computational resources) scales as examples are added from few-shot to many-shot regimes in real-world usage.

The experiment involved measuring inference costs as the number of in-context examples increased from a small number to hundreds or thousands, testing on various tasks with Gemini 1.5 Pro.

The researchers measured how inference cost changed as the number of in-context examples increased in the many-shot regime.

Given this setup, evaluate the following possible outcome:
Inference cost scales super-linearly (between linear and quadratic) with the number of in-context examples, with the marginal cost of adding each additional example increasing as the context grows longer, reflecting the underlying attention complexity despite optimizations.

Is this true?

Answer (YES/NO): NO